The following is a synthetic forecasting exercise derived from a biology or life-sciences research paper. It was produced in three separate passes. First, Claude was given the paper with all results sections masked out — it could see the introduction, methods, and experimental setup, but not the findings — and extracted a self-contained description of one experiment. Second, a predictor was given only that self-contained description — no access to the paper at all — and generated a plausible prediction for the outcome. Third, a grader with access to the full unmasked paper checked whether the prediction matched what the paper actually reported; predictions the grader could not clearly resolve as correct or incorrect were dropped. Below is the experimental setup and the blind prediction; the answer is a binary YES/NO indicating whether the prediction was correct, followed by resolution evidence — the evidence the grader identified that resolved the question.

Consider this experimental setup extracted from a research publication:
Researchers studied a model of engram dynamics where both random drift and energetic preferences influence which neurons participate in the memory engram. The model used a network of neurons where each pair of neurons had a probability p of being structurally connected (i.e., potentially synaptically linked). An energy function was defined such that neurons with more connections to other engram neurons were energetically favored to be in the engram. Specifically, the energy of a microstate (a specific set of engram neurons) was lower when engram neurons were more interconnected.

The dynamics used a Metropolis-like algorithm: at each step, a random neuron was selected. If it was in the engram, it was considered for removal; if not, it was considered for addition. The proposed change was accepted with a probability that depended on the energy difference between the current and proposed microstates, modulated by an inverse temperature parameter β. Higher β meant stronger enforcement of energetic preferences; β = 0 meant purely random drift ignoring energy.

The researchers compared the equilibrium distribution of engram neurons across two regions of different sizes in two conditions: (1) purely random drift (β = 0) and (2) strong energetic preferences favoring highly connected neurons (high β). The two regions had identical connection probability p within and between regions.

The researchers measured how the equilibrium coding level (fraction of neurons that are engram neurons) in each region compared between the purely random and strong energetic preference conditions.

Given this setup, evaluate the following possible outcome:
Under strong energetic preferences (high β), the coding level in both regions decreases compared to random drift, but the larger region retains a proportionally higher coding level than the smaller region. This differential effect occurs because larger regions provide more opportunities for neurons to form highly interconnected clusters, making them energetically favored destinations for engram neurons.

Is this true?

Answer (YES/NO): NO